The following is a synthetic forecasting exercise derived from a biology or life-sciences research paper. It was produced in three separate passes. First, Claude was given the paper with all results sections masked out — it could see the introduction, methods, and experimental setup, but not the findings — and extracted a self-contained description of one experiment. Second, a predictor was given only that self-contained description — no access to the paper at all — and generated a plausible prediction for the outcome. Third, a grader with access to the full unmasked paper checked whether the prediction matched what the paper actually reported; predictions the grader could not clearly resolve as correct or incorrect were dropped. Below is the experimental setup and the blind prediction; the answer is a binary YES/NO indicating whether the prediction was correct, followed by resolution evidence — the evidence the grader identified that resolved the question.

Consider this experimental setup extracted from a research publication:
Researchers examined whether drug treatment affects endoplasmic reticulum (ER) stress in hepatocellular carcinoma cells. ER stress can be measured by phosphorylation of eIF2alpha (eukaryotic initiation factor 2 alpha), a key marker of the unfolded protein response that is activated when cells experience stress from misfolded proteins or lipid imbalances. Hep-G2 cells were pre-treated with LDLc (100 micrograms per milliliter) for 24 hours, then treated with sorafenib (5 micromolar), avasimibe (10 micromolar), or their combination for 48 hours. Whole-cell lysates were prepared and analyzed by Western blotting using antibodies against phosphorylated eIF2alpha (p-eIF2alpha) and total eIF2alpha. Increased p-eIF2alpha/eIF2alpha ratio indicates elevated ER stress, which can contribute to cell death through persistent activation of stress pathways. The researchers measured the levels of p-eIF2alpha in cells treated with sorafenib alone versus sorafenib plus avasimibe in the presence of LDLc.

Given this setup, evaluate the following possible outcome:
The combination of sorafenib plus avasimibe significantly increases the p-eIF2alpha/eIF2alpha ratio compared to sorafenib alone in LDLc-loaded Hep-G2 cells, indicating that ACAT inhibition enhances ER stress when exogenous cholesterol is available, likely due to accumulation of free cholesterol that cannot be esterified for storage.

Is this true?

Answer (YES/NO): NO